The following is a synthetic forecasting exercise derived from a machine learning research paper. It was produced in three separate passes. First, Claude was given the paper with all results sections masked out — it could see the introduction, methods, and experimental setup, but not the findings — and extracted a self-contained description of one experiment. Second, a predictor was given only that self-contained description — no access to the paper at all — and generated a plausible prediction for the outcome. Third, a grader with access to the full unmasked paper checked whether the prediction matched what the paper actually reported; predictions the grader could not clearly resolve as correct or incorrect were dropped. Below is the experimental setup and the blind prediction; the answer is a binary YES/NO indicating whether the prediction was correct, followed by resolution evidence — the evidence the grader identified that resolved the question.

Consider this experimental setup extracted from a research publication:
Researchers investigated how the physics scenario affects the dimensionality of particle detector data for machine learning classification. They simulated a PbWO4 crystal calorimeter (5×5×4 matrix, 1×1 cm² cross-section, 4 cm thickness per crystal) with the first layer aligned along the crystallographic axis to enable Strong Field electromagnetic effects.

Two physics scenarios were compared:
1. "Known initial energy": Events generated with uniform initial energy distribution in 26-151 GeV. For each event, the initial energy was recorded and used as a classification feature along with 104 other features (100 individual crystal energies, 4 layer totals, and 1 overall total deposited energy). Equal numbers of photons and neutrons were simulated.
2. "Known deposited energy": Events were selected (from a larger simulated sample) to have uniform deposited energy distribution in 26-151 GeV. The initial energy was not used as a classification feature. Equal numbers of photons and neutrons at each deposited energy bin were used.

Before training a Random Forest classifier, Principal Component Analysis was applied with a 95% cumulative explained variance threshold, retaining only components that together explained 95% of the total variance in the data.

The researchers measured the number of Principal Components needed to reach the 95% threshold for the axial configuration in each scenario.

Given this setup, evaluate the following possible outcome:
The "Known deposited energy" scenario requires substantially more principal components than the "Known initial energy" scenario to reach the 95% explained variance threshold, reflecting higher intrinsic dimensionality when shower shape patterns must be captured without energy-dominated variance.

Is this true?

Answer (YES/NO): NO